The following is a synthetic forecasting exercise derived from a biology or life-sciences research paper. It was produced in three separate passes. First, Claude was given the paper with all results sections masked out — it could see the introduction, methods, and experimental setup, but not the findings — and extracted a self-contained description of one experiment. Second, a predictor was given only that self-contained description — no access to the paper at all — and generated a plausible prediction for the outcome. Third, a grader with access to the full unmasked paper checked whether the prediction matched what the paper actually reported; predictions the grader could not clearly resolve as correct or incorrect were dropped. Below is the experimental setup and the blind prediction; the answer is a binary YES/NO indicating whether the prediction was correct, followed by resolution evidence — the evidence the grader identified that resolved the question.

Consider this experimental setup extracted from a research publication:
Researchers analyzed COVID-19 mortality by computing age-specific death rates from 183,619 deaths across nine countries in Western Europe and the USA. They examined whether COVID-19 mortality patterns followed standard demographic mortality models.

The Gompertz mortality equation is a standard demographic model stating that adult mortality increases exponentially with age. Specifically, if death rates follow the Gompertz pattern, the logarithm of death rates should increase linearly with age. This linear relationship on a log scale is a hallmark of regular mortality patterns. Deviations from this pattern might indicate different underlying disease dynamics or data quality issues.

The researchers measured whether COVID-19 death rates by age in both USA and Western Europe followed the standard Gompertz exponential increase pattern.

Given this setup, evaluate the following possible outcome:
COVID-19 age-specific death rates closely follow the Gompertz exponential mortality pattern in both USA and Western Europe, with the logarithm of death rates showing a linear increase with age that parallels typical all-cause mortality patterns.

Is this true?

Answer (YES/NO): NO